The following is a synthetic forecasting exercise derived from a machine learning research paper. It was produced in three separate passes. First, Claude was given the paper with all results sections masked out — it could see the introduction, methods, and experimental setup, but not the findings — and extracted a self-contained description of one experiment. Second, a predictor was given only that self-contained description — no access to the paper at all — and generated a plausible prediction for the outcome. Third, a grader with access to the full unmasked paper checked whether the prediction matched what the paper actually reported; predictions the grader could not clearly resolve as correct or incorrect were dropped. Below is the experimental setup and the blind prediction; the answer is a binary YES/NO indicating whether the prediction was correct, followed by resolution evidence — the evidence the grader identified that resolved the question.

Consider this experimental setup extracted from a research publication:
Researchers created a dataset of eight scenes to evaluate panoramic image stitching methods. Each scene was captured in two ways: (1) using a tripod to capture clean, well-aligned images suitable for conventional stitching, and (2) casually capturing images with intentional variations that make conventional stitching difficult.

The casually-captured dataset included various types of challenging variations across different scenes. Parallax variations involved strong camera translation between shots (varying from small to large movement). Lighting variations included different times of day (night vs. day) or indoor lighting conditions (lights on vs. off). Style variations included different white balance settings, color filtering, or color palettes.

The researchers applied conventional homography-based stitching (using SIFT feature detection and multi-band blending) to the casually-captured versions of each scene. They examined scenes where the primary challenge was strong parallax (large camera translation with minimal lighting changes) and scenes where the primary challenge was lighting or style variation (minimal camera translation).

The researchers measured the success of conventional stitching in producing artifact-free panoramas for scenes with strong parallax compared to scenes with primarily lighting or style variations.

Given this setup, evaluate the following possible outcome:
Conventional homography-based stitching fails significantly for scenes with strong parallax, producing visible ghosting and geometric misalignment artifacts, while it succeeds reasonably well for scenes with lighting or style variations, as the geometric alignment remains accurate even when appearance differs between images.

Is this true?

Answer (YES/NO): NO